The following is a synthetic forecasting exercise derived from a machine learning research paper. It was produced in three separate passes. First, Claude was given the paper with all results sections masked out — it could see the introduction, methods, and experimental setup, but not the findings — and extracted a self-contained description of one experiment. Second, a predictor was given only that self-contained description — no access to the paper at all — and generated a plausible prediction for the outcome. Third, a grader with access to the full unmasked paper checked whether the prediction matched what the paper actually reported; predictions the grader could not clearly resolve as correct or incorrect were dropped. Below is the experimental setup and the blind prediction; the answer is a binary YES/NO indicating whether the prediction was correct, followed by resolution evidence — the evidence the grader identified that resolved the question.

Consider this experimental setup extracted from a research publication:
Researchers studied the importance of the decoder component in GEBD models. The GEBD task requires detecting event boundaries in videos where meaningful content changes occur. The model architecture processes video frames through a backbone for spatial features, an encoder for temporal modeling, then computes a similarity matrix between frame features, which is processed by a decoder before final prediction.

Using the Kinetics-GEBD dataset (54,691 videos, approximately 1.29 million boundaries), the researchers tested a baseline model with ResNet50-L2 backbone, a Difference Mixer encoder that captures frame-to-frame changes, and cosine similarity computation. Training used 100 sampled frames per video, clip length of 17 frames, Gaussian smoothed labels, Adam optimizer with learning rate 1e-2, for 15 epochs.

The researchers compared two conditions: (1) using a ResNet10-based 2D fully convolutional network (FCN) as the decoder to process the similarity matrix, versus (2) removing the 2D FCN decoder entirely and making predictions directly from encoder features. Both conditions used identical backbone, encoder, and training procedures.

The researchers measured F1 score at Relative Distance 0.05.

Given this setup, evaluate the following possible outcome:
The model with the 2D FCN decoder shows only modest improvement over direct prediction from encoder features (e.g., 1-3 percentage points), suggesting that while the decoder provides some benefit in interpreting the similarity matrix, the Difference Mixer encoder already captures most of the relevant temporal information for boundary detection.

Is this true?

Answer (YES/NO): NO